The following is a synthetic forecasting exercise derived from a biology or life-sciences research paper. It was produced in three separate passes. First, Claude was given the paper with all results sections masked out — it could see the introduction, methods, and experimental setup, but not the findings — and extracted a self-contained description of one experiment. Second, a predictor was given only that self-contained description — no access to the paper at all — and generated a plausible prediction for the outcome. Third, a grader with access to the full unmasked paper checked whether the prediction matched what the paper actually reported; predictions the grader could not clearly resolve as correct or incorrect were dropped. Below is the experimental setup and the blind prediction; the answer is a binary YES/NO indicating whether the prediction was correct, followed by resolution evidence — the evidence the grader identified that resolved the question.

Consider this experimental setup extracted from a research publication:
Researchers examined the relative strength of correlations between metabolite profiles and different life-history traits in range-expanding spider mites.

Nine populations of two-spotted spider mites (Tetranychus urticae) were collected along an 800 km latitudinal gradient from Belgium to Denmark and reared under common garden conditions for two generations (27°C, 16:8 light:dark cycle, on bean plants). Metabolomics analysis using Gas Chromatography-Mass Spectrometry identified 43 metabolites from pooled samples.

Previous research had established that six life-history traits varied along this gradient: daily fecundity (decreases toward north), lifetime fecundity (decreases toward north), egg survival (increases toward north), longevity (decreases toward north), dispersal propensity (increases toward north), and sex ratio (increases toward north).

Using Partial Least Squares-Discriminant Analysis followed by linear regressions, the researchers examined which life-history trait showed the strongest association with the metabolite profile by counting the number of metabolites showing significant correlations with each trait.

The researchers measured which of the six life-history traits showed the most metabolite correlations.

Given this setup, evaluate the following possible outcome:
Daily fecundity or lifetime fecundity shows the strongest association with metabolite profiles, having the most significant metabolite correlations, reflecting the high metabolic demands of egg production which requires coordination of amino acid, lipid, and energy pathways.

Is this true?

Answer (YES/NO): NO